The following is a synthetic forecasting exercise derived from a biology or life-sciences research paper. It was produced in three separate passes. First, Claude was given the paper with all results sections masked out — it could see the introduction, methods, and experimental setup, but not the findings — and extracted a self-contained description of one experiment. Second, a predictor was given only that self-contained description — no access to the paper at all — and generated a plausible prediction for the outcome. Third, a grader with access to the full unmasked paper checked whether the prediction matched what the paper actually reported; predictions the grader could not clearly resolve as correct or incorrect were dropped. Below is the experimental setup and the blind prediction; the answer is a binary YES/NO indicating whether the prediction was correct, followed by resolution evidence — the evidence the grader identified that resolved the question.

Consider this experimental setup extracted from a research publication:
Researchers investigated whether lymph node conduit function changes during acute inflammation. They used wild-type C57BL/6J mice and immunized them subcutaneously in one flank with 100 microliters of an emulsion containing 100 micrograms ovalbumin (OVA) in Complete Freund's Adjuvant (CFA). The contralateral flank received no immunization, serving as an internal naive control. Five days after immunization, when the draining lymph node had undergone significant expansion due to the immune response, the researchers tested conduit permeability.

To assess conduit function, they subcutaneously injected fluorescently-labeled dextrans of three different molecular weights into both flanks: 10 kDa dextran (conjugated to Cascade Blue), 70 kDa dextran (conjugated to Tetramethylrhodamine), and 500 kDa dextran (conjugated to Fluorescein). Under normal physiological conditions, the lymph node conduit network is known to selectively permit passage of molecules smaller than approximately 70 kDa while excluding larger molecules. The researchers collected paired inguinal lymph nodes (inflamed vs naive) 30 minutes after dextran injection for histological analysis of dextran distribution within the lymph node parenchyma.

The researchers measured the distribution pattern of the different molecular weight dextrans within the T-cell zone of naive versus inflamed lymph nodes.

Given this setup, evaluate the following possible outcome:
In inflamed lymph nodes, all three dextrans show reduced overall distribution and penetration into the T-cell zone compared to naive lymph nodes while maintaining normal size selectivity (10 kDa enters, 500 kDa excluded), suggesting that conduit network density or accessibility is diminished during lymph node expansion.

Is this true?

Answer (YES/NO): NO